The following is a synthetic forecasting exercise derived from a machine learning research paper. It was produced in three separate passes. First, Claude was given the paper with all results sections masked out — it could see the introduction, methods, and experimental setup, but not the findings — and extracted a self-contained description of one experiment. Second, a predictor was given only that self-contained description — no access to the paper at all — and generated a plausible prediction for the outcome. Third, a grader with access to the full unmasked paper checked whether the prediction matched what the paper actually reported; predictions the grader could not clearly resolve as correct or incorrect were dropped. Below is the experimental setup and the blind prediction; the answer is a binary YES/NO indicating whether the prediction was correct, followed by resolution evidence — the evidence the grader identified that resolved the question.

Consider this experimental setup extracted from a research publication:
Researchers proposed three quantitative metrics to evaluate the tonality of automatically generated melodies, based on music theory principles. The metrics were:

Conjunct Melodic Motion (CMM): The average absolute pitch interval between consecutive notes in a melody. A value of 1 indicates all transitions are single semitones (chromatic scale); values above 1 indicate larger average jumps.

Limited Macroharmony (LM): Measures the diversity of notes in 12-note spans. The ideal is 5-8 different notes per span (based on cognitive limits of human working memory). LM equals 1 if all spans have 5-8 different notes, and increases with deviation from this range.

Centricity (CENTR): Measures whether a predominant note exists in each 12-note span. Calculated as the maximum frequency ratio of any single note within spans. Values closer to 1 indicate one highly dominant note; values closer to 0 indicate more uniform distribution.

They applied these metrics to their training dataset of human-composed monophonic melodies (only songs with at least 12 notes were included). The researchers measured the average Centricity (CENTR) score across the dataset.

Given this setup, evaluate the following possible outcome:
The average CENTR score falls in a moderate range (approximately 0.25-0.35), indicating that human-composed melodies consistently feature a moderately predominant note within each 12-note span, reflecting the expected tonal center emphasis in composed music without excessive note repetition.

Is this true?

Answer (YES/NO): NO